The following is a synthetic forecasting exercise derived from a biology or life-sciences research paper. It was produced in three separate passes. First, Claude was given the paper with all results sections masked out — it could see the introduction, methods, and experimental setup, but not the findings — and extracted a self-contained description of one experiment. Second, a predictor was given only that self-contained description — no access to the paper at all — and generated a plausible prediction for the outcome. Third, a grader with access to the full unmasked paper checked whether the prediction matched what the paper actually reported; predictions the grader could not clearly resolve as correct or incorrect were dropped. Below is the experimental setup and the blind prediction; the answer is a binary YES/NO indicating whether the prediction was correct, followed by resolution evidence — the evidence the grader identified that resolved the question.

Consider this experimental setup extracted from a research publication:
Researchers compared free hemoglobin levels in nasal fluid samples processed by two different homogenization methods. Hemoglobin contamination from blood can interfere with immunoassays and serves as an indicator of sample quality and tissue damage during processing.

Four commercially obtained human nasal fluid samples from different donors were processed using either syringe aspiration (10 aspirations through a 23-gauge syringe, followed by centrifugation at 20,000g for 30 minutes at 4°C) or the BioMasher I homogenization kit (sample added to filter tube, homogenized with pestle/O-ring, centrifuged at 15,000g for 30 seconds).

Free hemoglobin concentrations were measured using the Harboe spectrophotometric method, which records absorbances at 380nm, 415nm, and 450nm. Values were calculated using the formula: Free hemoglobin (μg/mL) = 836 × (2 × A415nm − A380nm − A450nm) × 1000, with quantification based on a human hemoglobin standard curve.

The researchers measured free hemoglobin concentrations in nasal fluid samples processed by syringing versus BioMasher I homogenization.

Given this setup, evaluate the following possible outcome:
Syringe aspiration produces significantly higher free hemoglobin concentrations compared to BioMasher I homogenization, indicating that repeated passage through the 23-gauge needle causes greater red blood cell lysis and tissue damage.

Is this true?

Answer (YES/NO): NO